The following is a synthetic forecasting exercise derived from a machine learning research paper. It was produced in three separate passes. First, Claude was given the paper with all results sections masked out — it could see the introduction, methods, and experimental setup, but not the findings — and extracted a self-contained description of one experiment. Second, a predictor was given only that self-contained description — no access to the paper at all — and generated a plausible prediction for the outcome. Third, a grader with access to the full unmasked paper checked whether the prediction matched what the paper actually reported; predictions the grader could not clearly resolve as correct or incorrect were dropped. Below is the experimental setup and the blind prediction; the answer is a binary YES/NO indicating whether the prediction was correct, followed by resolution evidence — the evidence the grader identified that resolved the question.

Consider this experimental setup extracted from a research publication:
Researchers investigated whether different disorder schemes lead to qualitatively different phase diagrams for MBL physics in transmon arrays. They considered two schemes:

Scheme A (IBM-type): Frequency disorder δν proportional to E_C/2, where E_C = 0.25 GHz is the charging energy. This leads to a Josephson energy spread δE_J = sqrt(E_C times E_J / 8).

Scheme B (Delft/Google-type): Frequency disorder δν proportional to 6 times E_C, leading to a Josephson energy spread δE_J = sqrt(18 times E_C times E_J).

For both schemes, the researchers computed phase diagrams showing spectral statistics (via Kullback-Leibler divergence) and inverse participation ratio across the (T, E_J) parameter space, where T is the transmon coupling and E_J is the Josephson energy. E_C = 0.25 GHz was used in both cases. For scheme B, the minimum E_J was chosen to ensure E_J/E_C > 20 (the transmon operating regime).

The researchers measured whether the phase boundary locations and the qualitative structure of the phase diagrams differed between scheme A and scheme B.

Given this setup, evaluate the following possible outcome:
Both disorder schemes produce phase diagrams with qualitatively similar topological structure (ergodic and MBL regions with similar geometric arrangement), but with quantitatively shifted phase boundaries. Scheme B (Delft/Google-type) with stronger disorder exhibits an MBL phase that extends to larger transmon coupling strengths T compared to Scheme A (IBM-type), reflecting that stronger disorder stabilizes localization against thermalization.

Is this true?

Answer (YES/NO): YES